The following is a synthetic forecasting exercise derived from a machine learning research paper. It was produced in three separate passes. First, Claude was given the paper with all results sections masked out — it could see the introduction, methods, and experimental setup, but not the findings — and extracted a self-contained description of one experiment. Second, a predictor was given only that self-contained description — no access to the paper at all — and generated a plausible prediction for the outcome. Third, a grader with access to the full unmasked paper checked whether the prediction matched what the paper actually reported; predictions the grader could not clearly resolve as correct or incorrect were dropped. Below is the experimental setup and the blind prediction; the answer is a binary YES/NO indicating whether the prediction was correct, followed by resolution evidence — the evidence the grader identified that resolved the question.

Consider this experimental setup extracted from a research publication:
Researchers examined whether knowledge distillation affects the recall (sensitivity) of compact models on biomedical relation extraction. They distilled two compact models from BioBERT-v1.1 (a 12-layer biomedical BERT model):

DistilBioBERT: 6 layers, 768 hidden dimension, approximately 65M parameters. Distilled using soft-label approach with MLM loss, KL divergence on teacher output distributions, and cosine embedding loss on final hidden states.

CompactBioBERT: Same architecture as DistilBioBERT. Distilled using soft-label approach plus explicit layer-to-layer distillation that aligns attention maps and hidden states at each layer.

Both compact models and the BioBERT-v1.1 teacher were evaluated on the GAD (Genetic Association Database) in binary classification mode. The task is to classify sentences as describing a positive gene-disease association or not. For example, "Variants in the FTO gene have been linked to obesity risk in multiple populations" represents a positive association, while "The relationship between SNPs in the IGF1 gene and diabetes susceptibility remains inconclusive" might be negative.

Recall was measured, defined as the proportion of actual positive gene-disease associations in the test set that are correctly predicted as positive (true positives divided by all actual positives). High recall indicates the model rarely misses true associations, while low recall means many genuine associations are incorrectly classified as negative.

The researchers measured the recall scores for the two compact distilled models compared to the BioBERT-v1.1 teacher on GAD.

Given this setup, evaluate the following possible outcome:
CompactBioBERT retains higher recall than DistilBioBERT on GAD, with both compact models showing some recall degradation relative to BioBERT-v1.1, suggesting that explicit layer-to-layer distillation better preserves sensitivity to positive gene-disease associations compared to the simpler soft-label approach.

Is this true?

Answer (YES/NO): NO